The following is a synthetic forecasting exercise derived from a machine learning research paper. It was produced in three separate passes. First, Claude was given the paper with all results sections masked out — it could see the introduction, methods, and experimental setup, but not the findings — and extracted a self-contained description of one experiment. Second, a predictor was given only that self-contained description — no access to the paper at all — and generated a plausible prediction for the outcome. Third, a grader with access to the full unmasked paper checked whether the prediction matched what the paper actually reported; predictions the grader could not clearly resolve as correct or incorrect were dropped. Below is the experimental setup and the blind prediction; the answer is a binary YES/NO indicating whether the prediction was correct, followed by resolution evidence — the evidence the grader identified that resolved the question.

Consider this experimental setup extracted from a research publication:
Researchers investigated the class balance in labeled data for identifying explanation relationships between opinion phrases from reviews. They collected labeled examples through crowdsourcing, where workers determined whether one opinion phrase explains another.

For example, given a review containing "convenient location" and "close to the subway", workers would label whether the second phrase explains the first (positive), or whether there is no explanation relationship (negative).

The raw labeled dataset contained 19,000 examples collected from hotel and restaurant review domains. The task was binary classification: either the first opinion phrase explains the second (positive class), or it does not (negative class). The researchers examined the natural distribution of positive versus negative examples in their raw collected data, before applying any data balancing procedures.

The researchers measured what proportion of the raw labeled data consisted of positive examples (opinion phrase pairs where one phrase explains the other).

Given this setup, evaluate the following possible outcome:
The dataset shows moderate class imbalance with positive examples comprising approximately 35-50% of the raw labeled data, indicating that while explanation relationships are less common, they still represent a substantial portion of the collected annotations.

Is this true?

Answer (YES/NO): NO